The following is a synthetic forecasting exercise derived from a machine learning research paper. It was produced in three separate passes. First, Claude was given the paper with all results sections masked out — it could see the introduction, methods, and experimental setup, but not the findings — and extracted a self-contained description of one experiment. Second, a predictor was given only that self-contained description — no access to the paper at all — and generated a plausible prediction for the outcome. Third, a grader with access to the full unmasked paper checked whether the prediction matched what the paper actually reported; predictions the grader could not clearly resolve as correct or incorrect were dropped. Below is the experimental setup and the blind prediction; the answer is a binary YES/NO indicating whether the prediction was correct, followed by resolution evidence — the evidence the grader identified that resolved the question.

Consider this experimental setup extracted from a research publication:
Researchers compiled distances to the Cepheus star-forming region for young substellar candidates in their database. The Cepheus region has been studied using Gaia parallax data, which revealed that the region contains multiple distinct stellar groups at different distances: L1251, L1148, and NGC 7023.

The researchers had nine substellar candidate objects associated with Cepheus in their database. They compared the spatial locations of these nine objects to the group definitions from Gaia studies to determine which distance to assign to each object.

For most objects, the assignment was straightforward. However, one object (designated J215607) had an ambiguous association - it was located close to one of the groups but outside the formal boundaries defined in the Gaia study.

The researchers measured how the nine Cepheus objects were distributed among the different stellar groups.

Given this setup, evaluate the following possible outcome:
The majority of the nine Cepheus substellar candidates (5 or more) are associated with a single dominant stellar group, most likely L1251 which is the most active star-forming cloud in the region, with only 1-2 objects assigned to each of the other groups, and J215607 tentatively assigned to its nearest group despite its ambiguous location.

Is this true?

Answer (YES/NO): NO